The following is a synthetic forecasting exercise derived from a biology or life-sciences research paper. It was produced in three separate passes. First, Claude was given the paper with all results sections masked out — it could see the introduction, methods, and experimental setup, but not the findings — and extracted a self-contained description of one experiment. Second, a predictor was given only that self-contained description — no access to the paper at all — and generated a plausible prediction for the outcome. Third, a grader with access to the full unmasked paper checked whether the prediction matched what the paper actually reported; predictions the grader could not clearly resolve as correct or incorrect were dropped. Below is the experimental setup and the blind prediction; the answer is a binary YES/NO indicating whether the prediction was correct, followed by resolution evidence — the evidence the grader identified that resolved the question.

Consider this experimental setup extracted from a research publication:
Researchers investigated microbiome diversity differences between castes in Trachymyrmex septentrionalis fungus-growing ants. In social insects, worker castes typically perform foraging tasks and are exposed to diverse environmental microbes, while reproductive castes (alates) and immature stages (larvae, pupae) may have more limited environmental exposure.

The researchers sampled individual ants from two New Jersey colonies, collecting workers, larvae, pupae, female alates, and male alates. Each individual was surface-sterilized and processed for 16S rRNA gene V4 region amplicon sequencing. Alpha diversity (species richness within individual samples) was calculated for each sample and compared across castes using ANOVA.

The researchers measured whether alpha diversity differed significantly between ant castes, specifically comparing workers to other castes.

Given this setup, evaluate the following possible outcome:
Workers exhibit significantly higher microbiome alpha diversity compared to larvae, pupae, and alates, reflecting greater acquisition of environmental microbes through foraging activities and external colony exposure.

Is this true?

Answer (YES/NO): NO